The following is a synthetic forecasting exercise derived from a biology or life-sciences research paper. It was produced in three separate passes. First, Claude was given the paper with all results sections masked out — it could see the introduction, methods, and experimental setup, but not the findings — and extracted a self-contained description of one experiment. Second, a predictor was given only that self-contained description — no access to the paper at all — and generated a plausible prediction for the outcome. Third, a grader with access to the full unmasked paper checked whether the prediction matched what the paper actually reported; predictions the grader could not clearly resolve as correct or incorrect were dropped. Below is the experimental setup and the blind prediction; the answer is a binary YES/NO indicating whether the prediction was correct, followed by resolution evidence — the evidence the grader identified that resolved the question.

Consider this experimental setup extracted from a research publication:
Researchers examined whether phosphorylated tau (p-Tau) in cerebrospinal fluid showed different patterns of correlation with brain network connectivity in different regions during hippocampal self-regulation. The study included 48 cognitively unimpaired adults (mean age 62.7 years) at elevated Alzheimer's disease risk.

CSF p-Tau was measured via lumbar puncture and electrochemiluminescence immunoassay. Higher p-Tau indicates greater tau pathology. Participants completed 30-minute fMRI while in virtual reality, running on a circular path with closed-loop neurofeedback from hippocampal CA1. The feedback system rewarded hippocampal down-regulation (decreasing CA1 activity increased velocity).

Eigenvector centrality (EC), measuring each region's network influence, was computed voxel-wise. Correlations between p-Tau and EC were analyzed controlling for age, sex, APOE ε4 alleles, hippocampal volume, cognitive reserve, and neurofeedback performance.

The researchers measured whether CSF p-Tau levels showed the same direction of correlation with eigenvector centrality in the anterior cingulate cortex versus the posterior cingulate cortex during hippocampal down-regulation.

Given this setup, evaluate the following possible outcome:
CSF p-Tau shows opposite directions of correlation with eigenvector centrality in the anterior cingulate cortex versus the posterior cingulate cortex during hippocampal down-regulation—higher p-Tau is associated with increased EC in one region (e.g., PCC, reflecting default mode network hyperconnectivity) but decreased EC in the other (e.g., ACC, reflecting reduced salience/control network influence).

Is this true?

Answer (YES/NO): NO